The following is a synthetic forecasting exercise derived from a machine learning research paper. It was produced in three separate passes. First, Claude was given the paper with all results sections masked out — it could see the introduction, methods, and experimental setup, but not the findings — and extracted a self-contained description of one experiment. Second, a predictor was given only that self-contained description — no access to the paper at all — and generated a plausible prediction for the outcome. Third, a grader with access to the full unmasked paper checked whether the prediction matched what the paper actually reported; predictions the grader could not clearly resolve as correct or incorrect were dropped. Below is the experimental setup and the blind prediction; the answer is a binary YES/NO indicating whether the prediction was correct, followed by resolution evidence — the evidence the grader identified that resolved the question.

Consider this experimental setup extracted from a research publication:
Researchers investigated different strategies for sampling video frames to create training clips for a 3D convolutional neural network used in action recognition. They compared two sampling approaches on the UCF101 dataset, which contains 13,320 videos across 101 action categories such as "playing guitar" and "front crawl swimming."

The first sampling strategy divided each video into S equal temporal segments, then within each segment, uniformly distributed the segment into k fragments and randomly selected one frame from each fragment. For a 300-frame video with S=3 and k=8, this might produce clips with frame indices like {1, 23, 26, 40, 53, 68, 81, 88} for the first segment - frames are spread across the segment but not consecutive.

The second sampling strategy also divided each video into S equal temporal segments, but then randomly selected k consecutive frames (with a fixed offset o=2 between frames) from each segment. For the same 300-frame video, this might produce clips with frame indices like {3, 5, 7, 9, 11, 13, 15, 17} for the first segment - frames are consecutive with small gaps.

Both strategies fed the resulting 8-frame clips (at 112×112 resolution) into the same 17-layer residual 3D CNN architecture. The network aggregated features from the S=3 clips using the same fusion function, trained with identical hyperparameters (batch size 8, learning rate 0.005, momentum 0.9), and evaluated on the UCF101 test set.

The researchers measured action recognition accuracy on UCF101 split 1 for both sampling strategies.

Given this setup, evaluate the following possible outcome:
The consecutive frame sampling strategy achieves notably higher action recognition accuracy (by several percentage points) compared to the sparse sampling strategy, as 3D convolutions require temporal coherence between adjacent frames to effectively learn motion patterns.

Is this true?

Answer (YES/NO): NO